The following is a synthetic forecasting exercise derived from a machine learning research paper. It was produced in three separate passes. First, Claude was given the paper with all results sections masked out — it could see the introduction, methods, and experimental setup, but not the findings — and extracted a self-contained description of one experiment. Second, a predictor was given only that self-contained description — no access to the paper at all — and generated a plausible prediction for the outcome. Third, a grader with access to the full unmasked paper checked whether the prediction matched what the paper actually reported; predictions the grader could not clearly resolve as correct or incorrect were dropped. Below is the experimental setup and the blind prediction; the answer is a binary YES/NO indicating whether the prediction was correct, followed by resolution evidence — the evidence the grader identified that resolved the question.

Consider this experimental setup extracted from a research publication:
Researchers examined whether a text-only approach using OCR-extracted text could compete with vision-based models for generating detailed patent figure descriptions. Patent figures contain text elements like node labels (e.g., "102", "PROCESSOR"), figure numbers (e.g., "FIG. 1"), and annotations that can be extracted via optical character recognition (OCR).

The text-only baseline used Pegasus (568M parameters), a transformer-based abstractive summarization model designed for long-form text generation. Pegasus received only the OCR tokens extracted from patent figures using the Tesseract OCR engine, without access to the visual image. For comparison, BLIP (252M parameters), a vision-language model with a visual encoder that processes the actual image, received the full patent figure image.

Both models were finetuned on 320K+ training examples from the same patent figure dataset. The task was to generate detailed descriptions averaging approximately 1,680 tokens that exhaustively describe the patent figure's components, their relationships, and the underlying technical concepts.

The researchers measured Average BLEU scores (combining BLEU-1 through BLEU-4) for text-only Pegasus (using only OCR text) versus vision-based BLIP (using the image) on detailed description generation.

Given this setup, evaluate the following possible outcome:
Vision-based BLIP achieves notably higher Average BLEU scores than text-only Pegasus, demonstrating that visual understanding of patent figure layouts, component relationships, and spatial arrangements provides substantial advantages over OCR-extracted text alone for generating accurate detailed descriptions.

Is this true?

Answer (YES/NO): NO